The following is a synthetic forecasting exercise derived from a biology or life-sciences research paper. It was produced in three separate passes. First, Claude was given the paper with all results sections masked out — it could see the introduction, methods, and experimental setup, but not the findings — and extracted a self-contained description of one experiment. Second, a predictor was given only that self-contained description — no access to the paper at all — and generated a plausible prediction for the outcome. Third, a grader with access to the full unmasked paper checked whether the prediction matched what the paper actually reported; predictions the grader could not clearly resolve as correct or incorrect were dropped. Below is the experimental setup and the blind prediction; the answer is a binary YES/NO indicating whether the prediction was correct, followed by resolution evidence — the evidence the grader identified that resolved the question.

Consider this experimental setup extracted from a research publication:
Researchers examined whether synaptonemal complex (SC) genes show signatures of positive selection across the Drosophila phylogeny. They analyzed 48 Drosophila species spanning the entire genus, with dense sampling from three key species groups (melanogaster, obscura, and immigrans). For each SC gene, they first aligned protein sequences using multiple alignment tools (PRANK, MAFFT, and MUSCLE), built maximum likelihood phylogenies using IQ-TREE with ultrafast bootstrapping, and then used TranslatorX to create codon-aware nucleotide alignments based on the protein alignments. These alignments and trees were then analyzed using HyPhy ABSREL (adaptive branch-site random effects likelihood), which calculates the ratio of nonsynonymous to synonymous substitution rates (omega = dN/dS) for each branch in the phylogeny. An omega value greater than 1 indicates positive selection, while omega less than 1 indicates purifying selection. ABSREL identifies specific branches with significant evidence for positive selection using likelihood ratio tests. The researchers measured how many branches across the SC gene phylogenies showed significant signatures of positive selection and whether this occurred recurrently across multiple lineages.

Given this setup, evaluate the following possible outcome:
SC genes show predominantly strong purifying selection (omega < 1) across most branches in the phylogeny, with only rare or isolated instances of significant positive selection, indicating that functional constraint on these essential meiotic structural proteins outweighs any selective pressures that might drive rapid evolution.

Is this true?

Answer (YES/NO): NO